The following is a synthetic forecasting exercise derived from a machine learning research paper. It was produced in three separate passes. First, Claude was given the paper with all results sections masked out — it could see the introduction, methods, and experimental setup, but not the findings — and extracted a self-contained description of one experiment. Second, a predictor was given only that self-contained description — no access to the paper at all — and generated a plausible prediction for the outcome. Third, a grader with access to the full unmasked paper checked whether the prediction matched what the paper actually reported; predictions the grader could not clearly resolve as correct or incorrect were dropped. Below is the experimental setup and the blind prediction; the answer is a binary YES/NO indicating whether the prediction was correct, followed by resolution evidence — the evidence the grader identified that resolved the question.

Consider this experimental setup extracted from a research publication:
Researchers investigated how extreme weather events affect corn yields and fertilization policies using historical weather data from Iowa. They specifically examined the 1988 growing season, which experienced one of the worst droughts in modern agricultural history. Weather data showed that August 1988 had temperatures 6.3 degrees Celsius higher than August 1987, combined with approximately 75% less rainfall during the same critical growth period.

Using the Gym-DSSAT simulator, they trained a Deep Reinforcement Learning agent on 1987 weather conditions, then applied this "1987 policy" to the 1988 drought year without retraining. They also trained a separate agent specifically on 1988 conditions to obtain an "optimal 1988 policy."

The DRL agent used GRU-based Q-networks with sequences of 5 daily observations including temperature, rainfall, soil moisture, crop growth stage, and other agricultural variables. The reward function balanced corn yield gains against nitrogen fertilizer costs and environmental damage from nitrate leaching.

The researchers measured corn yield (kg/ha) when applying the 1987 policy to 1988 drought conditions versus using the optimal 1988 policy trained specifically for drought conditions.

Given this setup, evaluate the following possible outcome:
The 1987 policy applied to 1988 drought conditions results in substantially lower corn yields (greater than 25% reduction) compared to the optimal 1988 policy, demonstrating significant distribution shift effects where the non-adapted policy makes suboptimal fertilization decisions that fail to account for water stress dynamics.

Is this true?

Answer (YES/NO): NO